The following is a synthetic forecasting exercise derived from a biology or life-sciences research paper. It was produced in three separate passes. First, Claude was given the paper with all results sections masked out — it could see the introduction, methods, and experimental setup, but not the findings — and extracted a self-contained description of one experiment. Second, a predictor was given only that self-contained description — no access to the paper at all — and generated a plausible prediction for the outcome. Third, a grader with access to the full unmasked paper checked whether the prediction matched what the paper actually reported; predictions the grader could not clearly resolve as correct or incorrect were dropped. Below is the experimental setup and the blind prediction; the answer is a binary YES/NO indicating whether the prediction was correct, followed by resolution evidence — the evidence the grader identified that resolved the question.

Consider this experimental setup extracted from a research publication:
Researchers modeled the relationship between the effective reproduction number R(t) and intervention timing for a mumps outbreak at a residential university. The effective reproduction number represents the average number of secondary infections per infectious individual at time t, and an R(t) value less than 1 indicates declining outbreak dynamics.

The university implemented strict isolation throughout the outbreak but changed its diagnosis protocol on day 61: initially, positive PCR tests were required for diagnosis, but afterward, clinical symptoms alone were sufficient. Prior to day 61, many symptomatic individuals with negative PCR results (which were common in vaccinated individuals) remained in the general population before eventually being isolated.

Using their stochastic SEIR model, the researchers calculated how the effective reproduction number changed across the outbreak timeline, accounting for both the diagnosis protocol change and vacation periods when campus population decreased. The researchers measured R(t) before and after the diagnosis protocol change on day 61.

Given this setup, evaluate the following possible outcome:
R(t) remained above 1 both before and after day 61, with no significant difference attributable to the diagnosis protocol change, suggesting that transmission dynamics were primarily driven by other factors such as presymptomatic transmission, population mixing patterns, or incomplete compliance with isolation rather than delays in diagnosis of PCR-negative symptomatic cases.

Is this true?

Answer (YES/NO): NO